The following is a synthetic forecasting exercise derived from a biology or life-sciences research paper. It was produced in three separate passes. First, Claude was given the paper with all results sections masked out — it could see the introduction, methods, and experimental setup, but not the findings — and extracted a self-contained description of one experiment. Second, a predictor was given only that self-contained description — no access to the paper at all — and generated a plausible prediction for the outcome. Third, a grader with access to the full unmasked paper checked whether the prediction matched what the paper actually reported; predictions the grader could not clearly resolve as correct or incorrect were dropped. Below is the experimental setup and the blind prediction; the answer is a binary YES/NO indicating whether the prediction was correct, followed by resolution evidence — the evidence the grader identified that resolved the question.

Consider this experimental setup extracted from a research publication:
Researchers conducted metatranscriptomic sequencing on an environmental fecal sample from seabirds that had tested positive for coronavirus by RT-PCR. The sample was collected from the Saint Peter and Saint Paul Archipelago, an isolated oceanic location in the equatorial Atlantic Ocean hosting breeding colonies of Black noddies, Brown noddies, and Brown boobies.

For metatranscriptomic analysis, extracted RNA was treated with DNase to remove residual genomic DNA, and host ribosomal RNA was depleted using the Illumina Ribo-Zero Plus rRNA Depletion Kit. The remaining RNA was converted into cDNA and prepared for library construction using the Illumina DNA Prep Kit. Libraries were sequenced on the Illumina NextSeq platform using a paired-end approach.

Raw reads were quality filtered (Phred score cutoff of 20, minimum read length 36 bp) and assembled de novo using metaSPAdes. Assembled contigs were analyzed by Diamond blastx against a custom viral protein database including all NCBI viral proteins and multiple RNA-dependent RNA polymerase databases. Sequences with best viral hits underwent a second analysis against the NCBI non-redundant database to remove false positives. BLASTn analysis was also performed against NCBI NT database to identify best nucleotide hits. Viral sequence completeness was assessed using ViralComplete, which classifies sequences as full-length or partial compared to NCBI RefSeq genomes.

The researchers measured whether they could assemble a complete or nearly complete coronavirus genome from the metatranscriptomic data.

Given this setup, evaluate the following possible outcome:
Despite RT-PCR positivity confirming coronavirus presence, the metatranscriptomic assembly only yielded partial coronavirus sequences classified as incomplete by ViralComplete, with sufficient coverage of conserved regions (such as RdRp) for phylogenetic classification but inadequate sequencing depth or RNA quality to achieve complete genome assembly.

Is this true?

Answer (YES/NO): NO